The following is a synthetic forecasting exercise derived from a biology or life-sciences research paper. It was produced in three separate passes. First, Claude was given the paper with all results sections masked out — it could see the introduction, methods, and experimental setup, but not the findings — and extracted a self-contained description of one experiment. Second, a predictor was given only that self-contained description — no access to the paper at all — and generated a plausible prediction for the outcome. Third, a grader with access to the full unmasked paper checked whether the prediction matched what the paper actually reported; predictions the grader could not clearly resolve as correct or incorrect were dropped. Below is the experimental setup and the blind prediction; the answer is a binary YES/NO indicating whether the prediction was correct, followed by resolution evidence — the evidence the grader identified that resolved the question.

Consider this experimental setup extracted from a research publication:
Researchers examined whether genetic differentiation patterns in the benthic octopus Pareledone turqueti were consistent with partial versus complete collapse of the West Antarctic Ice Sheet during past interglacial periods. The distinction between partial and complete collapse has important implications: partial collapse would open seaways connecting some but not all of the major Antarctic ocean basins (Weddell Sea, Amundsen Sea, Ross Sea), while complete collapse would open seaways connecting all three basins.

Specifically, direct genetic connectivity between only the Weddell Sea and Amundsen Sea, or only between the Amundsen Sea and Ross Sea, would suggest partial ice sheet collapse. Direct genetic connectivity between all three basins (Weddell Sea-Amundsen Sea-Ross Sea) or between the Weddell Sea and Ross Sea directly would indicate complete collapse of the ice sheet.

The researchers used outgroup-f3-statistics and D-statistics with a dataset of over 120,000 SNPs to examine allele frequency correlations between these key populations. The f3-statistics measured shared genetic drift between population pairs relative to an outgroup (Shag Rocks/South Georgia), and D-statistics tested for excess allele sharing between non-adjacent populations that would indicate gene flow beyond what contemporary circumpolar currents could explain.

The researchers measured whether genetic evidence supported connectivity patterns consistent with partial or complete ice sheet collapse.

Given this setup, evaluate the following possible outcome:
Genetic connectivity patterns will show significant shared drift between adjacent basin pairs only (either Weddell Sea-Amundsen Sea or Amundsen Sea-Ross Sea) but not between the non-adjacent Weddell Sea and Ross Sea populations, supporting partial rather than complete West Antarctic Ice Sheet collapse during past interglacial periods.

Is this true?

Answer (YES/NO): NO